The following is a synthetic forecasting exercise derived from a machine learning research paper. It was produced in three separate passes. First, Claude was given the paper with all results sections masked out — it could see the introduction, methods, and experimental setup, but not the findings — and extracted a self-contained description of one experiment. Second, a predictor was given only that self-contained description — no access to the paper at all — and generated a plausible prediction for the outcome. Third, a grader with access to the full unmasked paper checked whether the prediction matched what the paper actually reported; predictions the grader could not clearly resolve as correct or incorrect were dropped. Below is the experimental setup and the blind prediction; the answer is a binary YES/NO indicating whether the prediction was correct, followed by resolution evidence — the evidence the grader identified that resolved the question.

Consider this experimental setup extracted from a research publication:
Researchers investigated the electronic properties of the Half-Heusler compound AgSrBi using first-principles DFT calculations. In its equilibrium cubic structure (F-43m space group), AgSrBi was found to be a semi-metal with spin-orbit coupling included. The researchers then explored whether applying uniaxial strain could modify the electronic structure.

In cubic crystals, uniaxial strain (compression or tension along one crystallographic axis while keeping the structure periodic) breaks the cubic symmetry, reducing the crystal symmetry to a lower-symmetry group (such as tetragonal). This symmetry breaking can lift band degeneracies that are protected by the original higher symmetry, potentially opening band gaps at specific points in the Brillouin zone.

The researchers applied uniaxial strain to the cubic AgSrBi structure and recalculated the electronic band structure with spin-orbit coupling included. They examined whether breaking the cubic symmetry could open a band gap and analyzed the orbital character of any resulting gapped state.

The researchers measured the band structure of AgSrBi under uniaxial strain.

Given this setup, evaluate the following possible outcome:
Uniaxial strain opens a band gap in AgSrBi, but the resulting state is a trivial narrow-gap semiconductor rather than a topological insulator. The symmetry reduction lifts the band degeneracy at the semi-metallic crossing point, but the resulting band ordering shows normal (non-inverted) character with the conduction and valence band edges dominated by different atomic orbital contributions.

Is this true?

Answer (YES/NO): NO